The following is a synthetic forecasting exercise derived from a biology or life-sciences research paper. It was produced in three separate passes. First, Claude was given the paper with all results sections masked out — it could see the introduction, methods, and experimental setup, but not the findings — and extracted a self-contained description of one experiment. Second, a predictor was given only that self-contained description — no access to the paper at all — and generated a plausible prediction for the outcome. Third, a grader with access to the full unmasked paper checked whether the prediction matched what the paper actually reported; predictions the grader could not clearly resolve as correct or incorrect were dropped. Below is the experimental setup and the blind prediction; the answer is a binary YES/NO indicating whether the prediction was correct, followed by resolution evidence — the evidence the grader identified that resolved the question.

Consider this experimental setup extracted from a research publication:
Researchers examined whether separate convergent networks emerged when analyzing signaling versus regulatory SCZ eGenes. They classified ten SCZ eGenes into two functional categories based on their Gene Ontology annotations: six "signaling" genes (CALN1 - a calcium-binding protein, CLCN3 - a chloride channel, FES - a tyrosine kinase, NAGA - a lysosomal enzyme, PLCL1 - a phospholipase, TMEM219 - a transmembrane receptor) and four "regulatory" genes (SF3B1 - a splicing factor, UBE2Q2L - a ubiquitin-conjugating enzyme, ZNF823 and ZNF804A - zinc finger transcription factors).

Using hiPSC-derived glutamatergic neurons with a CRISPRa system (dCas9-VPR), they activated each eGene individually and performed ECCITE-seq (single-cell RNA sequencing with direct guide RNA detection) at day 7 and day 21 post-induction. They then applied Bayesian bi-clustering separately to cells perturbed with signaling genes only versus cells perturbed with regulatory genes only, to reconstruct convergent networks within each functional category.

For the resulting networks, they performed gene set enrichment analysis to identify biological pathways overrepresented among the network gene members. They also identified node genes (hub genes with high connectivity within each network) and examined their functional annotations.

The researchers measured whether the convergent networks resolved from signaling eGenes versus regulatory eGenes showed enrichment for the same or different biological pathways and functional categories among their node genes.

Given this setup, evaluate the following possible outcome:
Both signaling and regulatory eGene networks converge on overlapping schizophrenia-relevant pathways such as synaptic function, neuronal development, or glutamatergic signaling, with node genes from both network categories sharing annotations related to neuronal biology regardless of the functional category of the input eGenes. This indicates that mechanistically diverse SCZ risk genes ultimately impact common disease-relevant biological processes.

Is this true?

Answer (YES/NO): YES